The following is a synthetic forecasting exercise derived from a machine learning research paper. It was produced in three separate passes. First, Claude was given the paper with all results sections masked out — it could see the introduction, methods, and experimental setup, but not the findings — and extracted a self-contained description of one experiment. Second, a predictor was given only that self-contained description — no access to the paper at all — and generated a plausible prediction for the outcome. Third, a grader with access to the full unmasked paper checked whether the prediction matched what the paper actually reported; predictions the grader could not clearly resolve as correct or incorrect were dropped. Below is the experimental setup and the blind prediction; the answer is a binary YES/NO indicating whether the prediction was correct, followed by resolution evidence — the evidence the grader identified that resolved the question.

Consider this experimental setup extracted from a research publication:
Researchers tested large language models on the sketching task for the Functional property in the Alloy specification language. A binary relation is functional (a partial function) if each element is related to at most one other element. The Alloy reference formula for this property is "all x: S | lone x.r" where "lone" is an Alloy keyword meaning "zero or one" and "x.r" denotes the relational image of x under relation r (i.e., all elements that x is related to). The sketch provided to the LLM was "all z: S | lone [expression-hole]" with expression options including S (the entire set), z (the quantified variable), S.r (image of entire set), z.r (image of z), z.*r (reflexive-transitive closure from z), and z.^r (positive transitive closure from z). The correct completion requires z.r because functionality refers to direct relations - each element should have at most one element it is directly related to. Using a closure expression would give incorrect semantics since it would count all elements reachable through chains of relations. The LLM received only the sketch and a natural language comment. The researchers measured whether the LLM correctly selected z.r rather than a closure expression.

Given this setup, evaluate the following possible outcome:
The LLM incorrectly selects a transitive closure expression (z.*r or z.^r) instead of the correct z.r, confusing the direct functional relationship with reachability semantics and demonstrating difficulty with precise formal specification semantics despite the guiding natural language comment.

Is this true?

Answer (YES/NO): NO